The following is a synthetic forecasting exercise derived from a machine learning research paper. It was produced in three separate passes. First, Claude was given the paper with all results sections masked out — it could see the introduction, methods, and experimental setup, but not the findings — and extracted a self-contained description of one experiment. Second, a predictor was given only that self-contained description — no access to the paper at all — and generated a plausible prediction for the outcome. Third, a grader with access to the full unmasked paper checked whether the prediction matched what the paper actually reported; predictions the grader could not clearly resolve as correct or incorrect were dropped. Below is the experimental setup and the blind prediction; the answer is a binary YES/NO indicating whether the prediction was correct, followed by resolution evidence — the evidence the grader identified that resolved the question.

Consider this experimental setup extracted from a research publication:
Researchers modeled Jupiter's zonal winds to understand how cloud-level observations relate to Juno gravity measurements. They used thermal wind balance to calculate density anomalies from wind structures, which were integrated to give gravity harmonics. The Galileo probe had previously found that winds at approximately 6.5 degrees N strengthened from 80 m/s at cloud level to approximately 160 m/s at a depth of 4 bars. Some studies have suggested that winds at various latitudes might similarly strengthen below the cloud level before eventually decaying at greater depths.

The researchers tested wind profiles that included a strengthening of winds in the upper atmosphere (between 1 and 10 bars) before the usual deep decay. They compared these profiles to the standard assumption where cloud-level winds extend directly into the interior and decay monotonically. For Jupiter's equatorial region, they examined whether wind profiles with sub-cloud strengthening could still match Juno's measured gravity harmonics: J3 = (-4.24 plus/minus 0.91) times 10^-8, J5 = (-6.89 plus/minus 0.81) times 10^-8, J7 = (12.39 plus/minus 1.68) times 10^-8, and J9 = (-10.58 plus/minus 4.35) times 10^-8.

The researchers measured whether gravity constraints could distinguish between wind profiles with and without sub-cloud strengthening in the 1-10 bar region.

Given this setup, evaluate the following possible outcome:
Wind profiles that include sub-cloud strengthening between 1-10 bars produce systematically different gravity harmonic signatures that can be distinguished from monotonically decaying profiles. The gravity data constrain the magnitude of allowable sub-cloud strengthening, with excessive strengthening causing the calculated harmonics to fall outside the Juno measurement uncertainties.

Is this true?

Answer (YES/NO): NO